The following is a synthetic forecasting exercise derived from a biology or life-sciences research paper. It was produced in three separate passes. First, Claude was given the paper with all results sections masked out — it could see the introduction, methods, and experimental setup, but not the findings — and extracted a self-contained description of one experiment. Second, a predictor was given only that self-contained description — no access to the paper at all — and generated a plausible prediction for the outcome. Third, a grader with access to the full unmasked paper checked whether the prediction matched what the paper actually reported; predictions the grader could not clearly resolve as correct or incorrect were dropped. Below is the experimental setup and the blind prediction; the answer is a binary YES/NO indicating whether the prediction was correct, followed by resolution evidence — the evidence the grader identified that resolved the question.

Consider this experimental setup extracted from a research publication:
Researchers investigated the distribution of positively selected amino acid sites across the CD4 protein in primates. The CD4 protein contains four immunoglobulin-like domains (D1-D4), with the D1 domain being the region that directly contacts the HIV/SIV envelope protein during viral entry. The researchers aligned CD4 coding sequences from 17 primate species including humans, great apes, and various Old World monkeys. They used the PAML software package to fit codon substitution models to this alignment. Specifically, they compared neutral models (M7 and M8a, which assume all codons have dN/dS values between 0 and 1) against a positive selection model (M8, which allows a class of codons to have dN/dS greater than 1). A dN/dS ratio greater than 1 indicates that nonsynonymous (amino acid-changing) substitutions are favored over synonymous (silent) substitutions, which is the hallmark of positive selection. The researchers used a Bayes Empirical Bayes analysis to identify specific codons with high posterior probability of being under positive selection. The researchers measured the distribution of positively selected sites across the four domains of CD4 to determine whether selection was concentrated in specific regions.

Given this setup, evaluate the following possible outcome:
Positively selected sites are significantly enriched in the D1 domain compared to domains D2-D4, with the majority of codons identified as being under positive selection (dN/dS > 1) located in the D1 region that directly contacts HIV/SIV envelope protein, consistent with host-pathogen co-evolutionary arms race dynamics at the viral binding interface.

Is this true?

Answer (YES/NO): YES